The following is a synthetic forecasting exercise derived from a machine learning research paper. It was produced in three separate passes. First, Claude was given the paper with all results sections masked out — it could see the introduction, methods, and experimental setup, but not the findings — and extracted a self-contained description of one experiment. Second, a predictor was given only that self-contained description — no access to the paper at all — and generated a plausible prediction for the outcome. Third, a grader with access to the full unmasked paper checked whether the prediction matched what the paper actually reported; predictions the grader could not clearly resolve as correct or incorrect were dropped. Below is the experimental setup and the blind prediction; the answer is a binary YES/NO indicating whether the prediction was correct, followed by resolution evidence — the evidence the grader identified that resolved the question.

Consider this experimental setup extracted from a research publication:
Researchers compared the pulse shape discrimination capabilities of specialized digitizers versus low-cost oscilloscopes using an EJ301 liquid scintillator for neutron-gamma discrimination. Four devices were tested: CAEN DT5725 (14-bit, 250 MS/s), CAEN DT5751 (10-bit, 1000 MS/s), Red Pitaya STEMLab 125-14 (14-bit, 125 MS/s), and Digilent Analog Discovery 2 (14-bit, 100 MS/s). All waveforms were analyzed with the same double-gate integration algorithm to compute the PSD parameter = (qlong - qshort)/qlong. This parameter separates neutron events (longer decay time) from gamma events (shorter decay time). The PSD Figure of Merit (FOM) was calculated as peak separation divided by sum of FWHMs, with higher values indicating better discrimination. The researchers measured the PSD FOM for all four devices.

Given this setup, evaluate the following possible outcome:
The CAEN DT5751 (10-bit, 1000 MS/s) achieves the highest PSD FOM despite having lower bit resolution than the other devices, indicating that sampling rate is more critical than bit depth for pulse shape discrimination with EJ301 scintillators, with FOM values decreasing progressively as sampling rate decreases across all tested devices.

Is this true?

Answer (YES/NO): YES